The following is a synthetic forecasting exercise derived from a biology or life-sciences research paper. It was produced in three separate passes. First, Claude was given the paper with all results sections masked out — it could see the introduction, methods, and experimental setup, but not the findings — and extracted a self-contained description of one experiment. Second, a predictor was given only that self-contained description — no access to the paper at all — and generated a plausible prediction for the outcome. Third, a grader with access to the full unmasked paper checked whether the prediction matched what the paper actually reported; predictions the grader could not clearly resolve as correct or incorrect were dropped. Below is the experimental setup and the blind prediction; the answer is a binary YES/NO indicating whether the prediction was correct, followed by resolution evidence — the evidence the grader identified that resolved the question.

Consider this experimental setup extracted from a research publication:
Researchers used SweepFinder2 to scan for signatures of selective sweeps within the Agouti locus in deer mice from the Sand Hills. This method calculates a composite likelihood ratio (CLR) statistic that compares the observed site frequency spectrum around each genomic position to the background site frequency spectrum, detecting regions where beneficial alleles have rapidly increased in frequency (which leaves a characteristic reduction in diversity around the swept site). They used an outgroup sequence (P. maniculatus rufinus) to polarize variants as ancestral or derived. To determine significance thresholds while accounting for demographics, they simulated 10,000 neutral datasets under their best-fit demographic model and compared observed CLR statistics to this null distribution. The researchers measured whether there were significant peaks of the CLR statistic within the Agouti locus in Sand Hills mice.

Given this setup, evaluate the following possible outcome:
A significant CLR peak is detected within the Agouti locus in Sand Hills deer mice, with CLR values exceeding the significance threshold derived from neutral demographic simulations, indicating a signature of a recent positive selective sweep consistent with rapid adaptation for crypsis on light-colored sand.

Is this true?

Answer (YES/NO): YES